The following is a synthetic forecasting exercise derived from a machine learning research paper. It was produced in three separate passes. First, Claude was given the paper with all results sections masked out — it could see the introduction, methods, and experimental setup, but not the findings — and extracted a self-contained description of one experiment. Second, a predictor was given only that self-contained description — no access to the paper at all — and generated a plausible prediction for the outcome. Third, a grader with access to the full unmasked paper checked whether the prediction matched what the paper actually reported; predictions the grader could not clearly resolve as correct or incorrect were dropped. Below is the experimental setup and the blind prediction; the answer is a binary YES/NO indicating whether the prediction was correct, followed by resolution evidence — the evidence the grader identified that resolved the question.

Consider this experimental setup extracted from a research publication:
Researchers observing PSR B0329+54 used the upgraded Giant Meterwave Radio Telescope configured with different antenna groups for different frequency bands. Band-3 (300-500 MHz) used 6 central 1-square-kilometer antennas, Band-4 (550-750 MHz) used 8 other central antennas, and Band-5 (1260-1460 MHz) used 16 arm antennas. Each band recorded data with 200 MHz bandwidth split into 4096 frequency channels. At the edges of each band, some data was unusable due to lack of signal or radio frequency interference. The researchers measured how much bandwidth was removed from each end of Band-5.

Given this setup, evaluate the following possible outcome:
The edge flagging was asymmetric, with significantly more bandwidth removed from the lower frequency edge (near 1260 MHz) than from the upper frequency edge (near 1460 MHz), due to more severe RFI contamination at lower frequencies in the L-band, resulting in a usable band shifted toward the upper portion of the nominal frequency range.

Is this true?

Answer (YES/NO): YES